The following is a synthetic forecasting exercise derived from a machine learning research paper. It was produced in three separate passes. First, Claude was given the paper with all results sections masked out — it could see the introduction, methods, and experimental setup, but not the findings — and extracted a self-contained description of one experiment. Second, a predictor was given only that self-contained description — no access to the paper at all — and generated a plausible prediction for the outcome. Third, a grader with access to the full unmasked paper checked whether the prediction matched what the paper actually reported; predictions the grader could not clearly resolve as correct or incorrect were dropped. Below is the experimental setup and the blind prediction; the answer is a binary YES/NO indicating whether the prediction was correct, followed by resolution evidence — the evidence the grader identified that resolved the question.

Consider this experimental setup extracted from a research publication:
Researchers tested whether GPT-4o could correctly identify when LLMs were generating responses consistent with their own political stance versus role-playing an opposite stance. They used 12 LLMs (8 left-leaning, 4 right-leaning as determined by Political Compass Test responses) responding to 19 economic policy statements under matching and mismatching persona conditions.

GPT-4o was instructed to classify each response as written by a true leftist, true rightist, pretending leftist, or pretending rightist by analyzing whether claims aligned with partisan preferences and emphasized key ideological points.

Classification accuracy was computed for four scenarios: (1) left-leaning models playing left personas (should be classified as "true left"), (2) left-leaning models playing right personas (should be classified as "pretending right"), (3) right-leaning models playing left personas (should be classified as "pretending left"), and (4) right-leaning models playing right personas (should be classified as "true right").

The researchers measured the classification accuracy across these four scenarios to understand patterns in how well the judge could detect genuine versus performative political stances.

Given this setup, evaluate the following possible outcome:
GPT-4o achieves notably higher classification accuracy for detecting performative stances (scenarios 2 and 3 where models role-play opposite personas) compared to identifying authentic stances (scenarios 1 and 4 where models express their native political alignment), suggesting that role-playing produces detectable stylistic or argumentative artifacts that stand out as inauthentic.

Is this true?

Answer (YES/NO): NO